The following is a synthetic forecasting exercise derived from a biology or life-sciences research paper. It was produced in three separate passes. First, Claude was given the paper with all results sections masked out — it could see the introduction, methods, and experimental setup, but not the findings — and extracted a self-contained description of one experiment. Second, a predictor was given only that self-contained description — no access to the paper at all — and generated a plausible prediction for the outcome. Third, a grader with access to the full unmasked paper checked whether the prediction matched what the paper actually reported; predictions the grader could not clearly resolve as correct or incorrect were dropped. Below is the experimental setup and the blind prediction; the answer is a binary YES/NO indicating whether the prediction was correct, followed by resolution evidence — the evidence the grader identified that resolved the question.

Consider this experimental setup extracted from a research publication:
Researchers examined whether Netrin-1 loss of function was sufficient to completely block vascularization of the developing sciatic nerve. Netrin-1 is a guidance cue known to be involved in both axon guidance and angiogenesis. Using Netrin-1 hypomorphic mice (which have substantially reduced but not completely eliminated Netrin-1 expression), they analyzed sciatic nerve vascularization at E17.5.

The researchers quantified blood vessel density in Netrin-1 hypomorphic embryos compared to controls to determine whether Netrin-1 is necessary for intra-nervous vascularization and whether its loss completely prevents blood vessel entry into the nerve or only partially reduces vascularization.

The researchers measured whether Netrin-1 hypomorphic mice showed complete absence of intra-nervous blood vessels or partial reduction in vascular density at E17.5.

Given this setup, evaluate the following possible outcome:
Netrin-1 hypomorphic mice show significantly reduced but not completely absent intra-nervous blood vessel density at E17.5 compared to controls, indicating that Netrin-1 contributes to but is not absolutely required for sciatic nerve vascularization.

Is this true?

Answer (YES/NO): YES